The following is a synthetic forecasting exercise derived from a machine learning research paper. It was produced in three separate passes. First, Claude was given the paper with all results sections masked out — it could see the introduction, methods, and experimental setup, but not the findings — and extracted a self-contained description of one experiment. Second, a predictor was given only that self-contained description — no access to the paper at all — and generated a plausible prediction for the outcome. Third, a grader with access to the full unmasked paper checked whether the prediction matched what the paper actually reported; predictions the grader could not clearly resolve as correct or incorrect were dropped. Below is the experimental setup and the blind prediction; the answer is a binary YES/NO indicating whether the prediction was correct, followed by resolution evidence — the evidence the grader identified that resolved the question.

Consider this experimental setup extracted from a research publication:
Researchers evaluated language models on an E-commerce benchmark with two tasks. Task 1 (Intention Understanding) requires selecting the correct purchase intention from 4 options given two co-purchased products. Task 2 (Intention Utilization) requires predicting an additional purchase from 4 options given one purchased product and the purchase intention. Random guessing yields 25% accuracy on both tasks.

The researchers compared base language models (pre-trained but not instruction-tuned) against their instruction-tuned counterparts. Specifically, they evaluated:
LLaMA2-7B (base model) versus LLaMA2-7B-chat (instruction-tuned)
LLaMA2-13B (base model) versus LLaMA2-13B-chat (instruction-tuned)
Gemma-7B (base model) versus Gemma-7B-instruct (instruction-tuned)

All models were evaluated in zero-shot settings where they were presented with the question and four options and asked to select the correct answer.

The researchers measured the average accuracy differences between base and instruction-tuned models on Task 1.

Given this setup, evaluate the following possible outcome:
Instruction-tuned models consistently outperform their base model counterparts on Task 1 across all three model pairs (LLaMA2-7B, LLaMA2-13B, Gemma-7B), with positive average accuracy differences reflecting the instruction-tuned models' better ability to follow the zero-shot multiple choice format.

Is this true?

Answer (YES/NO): YES